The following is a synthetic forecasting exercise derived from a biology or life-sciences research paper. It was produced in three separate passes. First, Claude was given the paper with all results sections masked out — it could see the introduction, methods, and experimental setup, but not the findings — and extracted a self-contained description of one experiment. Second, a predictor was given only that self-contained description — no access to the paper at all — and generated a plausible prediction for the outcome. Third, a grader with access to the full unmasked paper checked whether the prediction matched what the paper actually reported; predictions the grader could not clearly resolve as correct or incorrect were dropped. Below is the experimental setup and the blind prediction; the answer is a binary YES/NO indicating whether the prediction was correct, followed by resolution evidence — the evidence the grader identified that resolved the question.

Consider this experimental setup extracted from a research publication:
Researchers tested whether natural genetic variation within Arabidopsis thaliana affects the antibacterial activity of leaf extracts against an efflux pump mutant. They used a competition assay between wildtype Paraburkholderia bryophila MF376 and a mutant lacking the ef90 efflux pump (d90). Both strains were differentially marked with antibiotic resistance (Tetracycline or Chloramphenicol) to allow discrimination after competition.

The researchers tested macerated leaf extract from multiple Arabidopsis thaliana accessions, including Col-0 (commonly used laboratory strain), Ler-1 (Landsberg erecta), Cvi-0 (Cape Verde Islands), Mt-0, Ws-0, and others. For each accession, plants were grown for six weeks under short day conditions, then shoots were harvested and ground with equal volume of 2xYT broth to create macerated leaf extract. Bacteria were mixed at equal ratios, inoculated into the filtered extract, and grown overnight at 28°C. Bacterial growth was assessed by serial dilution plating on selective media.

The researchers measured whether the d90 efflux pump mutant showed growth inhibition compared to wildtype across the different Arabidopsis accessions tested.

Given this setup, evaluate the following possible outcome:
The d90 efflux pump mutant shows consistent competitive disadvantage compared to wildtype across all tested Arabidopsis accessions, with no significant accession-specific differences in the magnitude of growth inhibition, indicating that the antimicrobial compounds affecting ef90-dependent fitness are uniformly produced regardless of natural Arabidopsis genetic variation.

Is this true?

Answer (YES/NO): NO